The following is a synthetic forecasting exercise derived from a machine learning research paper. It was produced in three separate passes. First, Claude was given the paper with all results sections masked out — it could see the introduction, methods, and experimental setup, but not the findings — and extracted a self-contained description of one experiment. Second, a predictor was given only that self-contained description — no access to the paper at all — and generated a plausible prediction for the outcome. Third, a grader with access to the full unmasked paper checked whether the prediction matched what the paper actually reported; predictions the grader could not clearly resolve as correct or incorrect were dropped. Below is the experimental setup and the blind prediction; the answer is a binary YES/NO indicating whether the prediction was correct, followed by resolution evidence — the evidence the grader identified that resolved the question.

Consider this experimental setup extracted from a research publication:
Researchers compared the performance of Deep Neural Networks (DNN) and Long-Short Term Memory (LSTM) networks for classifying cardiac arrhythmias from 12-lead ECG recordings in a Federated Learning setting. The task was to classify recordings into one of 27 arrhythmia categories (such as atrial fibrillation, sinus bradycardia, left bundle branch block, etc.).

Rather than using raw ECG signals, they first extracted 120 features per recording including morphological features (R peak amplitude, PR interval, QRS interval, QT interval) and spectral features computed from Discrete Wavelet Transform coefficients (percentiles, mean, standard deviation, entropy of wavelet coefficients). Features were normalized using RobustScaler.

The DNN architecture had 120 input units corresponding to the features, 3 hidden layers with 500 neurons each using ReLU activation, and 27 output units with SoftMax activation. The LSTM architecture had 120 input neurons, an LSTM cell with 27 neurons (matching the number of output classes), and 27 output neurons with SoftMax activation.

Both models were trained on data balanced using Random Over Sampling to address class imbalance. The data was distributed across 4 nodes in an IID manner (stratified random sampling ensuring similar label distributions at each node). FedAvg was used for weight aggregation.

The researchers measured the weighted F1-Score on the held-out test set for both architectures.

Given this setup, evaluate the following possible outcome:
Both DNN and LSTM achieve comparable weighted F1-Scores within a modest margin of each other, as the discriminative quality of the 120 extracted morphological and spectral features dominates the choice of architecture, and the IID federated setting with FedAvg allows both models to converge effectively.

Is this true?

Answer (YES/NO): NO